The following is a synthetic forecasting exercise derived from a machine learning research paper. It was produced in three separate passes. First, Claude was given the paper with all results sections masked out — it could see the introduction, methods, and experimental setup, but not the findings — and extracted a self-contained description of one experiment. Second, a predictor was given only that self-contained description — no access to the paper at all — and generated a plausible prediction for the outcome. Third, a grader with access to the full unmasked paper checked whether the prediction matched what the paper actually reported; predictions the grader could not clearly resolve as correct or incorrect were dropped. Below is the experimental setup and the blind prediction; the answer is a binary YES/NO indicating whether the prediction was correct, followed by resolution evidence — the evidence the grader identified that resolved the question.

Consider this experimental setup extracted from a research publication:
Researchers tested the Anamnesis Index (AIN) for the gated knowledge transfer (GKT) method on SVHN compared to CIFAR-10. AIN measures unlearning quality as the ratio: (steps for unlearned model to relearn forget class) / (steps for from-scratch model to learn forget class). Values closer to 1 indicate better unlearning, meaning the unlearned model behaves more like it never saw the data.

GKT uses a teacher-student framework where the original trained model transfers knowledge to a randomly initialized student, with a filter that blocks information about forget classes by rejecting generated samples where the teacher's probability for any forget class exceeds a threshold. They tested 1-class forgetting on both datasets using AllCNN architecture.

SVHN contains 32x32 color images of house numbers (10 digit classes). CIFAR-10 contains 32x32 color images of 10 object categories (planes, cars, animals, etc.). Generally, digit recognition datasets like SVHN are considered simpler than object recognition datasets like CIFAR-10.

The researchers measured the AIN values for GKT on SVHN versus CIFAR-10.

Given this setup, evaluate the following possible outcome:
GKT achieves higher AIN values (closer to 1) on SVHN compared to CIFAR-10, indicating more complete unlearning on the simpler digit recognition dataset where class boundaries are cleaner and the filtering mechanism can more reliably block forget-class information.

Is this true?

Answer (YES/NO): NO